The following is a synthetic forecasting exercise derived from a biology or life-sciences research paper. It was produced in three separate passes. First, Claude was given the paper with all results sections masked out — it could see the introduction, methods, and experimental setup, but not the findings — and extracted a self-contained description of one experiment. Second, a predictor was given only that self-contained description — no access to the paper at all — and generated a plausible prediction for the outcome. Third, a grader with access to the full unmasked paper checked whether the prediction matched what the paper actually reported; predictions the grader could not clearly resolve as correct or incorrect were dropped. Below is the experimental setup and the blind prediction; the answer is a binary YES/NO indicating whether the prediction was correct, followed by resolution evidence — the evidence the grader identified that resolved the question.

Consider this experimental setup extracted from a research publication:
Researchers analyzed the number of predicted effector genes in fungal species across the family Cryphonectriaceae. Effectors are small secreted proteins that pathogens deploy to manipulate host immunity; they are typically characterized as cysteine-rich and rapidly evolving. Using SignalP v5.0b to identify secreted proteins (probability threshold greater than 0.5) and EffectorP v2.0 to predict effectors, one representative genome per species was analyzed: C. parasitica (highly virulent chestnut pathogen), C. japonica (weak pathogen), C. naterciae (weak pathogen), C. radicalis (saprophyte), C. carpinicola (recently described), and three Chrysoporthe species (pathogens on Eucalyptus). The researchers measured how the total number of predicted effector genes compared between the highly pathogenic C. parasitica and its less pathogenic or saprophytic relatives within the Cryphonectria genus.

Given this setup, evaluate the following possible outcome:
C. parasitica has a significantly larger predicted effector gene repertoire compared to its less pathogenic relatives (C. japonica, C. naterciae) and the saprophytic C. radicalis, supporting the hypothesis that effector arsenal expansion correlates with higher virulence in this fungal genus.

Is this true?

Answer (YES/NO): NO